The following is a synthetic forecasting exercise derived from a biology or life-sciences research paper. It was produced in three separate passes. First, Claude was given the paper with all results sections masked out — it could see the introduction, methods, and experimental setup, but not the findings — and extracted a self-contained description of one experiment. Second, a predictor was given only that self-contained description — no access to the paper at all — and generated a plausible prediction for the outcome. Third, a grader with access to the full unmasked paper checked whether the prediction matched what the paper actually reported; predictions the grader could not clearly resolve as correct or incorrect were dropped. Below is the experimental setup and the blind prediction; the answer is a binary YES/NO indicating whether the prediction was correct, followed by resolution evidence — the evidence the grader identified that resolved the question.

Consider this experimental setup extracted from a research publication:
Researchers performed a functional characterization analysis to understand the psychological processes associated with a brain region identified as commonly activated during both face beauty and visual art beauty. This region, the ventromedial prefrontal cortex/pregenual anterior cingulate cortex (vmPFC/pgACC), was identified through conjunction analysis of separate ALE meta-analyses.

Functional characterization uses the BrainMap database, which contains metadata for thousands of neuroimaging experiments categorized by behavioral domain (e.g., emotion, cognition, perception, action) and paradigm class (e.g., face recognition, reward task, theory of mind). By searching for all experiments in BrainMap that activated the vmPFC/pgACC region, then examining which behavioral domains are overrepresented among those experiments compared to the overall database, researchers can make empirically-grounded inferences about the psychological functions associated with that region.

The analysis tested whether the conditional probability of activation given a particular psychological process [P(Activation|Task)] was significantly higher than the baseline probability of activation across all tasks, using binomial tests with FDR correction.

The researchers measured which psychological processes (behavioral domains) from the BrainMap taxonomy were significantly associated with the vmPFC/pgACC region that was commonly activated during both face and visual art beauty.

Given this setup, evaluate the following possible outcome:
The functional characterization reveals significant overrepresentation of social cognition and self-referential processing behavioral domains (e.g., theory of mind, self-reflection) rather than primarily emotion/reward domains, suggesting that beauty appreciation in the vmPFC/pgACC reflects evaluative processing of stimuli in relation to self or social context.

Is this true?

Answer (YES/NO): NO